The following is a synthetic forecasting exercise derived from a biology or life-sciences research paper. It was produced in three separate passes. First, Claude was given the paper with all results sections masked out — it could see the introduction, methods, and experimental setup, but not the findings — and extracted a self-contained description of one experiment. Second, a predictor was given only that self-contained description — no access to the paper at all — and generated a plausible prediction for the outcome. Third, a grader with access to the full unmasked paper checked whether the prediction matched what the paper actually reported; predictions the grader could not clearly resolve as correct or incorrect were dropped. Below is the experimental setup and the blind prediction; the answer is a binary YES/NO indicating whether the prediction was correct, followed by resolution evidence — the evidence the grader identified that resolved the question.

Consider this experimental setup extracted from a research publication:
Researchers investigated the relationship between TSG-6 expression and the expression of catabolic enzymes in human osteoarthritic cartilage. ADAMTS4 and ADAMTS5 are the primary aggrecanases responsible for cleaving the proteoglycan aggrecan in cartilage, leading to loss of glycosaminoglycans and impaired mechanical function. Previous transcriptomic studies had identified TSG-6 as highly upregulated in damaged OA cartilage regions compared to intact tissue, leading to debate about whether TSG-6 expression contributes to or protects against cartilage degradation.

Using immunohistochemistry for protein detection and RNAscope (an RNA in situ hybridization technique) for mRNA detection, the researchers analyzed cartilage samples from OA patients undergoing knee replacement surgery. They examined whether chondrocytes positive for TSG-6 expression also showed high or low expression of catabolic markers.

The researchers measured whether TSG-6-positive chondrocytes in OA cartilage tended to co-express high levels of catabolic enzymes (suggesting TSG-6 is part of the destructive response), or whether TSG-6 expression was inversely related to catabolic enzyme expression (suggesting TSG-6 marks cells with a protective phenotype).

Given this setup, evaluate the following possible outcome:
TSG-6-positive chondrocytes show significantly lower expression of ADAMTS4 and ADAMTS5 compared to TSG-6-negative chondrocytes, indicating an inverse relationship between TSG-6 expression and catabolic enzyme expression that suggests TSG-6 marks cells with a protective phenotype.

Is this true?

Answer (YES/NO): NO